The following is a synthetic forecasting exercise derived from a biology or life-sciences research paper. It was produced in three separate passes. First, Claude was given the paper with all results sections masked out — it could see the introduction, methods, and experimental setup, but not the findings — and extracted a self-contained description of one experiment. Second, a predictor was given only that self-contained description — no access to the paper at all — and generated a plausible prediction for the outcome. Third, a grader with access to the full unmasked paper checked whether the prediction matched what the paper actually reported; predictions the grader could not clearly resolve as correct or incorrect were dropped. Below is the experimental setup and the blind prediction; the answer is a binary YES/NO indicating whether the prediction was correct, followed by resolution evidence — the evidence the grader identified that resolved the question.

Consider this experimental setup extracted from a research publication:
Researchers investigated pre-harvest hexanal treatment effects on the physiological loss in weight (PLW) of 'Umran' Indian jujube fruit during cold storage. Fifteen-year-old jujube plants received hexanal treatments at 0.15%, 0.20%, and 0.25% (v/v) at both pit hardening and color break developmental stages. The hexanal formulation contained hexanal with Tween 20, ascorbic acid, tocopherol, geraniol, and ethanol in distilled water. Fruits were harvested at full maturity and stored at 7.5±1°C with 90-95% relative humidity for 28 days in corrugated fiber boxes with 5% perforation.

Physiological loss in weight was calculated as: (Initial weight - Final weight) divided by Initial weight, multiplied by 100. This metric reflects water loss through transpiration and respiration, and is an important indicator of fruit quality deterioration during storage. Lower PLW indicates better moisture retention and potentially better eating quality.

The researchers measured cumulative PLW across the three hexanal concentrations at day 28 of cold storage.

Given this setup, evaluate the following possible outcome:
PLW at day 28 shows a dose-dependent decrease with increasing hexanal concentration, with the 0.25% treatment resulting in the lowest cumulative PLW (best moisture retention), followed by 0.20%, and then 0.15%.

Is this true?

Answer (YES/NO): NO